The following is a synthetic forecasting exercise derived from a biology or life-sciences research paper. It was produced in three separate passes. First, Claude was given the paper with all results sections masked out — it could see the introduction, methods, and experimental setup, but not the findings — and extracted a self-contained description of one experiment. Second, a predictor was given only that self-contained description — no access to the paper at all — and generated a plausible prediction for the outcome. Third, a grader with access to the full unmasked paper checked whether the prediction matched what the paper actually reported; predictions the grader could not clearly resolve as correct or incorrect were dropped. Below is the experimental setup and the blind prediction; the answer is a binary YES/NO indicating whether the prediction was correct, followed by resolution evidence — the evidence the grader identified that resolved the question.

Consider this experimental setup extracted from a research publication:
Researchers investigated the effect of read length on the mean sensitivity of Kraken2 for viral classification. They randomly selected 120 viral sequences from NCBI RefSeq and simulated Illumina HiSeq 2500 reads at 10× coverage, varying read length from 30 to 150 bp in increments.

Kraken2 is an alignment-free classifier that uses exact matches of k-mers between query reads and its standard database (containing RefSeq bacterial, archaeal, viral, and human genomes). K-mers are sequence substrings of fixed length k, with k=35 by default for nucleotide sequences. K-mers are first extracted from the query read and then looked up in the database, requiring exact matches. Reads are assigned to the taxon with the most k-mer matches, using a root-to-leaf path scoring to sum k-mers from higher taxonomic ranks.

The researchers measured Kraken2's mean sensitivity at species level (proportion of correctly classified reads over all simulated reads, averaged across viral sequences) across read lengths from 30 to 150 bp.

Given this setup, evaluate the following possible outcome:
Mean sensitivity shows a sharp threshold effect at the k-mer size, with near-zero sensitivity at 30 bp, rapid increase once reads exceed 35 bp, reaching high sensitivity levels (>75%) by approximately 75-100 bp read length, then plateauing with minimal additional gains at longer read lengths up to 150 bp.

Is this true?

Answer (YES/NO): NO